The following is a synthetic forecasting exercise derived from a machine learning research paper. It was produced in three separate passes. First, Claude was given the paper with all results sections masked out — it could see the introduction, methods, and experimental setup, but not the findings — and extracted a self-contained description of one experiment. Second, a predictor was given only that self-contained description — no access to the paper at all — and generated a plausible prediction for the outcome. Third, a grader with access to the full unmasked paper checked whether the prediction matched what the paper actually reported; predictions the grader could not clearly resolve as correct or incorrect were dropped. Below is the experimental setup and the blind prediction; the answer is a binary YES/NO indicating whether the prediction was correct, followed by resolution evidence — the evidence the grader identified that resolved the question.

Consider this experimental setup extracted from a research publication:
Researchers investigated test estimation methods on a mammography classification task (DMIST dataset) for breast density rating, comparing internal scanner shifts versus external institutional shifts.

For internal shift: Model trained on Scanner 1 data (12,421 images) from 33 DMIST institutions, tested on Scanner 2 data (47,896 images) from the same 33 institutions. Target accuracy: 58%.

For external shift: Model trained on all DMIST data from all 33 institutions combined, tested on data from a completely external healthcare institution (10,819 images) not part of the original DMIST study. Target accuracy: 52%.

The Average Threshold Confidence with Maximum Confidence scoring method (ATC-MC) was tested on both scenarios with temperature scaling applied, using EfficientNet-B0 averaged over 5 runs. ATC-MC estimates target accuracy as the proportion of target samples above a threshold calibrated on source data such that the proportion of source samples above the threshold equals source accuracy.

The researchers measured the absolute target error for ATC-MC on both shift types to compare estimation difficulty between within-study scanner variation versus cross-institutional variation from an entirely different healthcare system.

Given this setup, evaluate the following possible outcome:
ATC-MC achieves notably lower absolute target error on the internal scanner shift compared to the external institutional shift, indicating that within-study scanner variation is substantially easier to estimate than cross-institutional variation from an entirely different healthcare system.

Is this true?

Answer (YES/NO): YES